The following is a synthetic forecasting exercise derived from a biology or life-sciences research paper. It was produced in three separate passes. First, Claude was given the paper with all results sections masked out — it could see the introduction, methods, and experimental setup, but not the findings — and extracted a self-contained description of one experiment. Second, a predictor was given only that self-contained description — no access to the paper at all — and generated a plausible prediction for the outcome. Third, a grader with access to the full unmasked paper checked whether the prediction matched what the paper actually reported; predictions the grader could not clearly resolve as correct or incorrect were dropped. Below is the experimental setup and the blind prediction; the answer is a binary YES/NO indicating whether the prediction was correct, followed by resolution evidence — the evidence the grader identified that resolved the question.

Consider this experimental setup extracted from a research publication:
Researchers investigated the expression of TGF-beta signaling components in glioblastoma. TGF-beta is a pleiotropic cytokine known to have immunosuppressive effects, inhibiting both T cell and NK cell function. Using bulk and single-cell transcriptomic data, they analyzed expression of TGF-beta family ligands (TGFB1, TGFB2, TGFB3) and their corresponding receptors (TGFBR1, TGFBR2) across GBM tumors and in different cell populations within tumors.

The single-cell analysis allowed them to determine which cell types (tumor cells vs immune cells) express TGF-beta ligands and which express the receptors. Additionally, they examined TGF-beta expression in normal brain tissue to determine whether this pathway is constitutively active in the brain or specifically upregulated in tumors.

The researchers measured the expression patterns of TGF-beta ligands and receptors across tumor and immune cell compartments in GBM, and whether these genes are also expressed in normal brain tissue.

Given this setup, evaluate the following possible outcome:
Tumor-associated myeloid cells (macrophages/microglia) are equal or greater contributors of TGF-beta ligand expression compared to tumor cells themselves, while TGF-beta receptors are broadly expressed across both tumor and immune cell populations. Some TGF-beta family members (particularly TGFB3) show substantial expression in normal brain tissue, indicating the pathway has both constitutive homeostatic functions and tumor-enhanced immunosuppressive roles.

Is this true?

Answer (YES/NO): NO